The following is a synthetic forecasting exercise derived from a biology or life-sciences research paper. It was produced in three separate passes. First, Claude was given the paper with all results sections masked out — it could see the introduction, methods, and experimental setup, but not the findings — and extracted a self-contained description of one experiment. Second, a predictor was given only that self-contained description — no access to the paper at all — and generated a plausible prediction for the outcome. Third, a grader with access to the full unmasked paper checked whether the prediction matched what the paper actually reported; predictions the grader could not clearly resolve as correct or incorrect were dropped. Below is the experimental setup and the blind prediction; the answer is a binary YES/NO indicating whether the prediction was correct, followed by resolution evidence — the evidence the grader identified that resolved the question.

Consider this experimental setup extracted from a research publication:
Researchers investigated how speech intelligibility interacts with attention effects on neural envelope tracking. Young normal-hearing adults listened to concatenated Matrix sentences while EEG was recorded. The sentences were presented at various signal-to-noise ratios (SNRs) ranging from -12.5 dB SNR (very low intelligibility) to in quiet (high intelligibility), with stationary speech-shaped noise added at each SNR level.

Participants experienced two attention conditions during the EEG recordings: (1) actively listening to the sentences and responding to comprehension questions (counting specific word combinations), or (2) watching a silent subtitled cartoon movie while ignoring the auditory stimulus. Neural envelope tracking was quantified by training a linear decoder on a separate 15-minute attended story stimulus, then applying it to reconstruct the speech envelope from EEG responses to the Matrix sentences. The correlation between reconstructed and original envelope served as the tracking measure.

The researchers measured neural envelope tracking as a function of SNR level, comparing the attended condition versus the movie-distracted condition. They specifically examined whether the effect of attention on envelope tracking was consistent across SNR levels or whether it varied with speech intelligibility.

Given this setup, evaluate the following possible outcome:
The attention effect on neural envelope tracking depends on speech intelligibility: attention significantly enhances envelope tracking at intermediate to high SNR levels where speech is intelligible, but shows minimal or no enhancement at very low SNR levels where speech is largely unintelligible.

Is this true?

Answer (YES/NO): NO